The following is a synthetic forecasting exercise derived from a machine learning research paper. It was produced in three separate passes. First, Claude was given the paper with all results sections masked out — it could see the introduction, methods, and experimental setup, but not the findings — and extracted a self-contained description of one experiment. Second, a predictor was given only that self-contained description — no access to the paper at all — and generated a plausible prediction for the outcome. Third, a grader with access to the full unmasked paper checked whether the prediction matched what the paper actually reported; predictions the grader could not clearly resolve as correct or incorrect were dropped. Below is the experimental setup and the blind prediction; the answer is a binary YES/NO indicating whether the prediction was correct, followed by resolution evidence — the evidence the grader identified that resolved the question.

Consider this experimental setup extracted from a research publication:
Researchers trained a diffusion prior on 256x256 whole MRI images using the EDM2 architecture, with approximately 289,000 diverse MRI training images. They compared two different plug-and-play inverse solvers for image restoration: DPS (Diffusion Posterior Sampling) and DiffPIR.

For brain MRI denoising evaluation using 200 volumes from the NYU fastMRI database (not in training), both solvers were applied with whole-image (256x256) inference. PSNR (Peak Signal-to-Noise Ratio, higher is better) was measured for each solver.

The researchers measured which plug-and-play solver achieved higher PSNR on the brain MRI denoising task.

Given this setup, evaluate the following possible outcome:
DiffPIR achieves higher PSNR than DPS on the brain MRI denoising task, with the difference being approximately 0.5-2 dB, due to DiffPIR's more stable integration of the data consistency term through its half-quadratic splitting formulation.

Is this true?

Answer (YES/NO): NO